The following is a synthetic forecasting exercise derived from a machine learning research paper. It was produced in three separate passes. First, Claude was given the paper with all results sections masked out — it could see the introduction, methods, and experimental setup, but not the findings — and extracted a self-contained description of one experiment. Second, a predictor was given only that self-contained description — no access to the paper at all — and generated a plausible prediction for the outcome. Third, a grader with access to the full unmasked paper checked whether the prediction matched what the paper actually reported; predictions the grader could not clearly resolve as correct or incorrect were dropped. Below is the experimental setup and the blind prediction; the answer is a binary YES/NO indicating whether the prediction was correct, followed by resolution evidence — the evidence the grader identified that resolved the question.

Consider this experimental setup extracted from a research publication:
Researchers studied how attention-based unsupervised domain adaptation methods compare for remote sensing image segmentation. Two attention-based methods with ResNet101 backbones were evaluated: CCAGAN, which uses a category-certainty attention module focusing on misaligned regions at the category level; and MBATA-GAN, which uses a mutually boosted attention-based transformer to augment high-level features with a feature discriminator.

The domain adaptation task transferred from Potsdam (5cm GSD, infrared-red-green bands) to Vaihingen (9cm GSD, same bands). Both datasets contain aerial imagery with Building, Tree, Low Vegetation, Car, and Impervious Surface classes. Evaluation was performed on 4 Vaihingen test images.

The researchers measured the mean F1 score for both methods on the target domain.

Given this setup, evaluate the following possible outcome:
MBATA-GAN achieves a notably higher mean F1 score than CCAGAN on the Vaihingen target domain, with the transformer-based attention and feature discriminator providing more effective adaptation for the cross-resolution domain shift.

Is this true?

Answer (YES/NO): YES